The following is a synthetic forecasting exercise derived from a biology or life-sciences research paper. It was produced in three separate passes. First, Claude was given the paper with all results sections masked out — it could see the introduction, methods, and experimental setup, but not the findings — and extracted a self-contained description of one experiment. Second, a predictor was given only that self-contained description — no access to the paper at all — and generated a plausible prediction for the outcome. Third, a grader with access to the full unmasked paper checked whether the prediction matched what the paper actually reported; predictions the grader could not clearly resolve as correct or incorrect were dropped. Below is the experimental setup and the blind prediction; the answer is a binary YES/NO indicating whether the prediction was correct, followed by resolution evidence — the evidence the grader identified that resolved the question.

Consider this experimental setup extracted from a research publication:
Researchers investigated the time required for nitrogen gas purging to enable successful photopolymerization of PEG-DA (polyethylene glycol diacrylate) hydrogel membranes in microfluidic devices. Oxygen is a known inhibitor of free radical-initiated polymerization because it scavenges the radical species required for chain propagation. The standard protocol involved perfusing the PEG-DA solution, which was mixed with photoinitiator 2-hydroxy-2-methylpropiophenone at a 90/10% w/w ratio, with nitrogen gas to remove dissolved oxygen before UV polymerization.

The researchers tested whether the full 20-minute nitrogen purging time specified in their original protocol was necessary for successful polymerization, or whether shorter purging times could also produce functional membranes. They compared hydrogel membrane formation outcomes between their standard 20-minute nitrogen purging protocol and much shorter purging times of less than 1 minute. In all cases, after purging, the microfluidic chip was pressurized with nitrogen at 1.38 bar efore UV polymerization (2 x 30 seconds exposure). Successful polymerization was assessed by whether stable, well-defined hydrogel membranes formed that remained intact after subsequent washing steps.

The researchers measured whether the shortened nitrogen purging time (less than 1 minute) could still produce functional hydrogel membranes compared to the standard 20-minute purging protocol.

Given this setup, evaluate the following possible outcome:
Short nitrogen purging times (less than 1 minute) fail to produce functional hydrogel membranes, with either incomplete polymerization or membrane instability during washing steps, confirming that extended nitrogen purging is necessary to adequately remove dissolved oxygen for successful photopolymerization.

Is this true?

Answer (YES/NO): NO